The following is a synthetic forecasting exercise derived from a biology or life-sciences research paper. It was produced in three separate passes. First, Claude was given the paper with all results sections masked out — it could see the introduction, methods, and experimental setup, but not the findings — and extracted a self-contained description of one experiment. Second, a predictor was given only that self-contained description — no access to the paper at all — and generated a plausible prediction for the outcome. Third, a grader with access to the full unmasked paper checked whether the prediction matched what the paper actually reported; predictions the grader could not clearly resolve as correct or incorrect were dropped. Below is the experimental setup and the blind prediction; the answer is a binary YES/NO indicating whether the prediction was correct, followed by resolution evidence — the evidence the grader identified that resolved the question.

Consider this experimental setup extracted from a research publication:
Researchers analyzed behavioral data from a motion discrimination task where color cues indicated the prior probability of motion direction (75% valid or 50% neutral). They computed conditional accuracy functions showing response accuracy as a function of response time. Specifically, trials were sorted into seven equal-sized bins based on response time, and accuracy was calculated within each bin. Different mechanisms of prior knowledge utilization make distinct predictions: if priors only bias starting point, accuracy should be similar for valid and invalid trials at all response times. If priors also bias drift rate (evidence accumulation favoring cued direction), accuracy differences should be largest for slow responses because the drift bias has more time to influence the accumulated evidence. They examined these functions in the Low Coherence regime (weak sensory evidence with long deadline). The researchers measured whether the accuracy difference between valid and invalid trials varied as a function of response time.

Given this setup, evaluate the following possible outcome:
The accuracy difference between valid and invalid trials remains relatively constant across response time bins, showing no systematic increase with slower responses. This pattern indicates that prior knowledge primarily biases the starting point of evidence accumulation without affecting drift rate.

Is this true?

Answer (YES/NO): NO